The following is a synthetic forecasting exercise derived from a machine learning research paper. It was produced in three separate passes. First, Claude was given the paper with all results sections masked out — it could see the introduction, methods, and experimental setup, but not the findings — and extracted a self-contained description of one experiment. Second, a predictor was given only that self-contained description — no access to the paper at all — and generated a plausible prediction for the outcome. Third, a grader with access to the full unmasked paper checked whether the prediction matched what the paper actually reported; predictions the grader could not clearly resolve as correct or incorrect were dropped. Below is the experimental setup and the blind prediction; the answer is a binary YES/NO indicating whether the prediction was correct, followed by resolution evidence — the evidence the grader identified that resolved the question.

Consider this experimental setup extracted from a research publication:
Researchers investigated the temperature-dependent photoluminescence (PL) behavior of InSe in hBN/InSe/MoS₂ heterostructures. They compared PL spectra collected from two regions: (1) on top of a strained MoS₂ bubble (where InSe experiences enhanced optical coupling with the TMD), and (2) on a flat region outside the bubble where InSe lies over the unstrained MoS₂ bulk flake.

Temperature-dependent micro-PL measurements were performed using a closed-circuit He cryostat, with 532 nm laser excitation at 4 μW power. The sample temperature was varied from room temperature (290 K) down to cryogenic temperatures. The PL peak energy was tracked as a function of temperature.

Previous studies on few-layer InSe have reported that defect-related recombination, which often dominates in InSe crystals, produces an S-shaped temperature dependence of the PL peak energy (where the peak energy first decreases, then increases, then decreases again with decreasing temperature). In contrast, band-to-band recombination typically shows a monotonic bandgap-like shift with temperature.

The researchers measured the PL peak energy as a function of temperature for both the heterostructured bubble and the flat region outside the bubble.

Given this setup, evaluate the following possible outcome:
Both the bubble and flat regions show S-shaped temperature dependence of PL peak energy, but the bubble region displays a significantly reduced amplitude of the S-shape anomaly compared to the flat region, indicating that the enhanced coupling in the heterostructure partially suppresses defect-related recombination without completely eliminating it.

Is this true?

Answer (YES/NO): NO